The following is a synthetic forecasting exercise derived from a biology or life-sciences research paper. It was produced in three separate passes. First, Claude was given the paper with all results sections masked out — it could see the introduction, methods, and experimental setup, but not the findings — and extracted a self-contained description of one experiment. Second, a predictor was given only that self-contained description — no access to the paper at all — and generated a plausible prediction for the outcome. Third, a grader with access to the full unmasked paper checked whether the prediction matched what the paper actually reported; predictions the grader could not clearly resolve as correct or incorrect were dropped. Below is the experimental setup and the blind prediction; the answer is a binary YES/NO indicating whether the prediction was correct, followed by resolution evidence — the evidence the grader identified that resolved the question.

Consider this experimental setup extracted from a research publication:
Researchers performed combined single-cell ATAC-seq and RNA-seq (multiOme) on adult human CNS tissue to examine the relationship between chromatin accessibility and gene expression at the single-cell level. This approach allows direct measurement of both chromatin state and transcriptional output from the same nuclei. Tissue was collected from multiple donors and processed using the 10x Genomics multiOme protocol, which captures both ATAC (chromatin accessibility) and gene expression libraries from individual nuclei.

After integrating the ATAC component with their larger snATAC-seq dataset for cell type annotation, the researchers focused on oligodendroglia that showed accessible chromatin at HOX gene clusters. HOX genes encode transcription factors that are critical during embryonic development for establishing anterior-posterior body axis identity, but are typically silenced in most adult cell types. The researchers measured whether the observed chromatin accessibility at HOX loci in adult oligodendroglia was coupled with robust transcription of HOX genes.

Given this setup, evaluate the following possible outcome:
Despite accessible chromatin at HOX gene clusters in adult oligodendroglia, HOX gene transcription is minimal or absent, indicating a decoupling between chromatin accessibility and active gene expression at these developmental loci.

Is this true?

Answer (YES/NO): YES